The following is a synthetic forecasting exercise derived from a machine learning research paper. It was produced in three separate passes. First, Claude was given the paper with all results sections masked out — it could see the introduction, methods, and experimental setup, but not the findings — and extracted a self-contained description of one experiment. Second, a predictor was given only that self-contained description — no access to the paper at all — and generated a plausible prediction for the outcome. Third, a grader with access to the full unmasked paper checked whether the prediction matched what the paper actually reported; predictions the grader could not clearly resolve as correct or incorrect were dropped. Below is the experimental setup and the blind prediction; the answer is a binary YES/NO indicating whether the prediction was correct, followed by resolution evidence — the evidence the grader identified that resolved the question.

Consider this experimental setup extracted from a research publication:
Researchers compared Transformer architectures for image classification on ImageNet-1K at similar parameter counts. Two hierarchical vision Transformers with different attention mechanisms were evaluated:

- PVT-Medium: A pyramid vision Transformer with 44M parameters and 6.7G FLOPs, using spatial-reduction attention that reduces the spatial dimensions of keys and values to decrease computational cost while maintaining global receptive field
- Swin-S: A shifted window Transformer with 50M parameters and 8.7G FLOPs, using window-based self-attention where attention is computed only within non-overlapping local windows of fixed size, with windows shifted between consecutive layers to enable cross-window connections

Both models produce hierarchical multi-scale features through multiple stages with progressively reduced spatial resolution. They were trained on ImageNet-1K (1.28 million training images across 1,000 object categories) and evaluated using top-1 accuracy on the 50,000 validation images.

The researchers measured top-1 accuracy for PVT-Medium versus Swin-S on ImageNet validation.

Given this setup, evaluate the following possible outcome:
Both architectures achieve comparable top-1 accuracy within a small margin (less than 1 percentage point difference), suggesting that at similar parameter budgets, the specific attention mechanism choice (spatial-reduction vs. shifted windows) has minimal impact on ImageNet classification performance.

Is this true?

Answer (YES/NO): NO